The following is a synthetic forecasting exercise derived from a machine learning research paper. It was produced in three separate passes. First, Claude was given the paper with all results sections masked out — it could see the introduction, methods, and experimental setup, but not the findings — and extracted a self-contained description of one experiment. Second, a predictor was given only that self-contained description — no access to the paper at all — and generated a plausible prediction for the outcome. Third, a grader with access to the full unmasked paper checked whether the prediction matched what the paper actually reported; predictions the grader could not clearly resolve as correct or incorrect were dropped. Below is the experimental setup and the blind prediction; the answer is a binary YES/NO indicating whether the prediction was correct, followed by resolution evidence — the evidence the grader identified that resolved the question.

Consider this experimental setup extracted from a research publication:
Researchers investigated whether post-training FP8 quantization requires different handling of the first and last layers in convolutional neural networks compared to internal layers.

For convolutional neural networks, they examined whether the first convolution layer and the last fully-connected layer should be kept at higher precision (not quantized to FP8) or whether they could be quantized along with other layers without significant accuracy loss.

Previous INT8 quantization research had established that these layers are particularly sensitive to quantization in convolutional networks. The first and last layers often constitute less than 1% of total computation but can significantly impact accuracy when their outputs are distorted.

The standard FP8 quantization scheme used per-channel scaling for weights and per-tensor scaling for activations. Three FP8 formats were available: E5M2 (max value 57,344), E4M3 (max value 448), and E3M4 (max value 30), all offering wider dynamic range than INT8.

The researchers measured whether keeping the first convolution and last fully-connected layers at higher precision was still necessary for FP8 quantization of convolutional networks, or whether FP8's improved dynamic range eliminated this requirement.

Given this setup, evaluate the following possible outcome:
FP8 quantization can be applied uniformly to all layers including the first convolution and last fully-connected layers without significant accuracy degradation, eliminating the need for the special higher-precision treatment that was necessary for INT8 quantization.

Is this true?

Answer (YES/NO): NO